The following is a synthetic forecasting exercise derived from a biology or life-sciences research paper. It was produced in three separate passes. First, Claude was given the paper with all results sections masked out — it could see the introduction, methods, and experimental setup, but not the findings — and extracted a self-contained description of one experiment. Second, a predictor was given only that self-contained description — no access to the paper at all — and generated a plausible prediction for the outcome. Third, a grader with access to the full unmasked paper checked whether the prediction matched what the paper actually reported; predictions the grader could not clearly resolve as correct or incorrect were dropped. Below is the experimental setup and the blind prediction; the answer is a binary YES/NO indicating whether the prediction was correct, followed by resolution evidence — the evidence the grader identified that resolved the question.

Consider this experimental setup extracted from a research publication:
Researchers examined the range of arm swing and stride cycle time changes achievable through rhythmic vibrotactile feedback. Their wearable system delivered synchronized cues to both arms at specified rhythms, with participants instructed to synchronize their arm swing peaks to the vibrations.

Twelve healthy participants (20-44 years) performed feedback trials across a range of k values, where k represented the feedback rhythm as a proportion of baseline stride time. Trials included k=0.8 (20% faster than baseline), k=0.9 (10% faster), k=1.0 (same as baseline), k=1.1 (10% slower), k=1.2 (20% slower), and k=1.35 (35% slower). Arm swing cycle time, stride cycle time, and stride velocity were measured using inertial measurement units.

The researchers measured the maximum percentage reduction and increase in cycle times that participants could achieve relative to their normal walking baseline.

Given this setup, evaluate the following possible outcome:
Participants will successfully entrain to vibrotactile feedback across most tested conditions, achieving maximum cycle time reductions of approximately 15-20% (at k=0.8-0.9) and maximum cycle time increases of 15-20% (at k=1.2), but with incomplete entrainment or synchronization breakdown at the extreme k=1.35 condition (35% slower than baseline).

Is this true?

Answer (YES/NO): NO